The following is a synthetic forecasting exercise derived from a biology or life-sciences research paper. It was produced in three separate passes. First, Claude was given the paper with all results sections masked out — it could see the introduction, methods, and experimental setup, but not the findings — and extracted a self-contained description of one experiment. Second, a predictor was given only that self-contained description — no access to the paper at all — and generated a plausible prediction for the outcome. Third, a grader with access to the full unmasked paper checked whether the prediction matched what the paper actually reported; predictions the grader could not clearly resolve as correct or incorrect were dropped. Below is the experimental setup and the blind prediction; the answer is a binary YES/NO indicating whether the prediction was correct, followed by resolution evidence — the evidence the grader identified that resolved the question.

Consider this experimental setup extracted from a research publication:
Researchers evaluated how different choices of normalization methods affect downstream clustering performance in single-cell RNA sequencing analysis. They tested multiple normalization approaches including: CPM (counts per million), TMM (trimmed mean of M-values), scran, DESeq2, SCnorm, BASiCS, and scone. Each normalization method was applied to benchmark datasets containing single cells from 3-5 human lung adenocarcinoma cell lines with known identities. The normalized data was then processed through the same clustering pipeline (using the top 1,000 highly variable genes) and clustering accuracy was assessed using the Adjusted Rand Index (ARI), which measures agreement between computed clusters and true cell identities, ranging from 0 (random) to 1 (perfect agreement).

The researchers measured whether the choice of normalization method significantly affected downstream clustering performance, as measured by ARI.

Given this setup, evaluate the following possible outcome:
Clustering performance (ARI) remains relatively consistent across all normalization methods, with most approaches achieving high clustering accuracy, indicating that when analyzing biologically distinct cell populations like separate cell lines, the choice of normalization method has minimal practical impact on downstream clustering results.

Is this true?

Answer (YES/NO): NO